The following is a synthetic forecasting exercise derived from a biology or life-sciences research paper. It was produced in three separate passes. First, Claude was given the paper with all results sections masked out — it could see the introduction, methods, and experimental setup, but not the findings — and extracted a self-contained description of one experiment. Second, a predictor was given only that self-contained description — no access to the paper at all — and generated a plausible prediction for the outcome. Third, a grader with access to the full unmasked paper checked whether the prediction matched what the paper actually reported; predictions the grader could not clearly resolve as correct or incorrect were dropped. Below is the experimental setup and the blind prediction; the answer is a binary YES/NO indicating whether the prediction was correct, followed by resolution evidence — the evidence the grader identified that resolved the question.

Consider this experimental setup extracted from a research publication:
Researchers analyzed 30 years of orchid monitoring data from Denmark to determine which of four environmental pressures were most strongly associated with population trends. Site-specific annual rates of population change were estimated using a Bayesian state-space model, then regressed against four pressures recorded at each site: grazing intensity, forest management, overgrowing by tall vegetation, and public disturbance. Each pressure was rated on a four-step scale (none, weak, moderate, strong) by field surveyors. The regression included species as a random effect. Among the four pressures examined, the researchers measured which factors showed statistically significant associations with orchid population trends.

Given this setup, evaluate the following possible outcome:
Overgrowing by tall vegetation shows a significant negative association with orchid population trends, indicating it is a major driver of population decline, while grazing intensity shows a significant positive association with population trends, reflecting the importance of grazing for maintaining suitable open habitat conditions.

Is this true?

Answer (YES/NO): NO